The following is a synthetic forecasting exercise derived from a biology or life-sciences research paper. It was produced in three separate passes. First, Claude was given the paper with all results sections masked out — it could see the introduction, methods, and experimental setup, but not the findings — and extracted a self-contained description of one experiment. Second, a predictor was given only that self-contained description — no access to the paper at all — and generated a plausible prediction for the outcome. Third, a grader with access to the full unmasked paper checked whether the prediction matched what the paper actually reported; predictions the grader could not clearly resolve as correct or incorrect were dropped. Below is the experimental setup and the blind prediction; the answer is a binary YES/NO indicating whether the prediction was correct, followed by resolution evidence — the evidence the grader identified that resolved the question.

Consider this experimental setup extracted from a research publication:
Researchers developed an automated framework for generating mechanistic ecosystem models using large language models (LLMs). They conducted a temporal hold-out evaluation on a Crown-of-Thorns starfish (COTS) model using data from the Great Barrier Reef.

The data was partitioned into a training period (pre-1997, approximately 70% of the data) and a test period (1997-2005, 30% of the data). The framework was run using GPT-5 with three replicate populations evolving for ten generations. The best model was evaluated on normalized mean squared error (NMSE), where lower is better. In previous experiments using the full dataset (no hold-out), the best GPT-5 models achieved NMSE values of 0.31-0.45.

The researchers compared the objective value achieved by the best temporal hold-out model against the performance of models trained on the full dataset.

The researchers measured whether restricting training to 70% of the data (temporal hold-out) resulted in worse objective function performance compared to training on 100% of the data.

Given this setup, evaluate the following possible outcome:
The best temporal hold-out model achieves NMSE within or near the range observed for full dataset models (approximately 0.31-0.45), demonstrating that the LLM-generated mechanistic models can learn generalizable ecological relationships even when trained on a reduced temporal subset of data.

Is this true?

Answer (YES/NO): YES